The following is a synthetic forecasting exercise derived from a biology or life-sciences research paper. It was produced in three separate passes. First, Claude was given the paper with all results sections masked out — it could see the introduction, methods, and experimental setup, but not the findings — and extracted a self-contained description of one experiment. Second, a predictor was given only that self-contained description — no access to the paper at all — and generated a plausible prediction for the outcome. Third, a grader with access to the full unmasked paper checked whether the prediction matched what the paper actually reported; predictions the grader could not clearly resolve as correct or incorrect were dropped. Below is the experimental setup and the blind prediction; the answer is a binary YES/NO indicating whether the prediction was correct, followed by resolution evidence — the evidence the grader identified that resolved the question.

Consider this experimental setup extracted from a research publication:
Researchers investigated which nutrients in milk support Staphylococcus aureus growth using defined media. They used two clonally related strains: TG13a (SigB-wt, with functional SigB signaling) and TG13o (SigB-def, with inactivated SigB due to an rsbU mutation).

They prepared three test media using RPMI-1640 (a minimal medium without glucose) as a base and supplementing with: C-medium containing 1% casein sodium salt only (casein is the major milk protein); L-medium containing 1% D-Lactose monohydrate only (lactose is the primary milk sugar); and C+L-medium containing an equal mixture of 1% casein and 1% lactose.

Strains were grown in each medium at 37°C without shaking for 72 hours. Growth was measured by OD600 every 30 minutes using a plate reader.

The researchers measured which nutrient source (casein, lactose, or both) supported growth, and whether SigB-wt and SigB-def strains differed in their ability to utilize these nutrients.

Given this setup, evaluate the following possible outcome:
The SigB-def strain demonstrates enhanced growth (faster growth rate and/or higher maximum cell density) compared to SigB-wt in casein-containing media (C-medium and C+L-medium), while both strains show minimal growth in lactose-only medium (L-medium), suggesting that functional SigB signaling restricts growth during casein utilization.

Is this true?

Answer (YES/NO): NO